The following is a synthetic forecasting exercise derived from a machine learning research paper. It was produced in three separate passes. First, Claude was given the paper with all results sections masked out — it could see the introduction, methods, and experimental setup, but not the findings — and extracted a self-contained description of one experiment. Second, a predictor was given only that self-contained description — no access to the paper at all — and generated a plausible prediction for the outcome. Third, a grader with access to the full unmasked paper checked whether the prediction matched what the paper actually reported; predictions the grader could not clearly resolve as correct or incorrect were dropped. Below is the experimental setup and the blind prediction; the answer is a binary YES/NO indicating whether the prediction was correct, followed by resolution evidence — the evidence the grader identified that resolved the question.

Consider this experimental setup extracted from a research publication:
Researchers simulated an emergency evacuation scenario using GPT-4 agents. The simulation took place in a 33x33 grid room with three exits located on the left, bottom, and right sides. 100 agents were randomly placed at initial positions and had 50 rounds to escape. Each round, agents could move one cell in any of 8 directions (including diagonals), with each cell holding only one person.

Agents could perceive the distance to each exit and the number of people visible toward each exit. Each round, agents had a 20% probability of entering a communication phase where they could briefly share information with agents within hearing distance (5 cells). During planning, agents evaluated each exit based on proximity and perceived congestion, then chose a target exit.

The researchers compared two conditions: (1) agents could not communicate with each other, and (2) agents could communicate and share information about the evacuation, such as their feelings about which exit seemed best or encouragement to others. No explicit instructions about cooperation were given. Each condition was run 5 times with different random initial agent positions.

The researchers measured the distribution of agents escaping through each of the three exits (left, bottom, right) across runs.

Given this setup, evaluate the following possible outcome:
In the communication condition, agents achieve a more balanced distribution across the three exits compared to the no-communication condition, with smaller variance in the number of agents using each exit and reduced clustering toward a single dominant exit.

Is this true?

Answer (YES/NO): YES